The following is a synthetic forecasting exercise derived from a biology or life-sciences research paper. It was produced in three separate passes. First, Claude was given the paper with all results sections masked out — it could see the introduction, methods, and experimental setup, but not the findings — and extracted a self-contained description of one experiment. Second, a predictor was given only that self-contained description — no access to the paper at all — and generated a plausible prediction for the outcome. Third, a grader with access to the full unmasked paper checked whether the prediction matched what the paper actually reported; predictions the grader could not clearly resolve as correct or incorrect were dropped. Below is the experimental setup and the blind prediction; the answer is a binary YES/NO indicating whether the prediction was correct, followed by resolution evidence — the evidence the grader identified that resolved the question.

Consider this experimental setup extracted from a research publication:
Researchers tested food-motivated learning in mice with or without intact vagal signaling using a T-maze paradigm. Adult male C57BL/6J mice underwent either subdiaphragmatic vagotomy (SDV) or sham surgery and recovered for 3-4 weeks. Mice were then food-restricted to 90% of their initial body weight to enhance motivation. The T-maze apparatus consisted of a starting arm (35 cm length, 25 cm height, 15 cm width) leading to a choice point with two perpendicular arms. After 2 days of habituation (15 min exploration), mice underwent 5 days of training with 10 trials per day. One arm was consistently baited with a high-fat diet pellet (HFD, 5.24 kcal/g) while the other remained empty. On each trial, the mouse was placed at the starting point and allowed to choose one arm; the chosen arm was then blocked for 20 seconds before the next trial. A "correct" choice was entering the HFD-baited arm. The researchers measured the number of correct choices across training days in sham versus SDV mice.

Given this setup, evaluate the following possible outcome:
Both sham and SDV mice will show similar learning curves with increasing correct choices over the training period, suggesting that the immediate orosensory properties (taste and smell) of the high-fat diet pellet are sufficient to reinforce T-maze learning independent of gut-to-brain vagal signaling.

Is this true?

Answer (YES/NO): NO